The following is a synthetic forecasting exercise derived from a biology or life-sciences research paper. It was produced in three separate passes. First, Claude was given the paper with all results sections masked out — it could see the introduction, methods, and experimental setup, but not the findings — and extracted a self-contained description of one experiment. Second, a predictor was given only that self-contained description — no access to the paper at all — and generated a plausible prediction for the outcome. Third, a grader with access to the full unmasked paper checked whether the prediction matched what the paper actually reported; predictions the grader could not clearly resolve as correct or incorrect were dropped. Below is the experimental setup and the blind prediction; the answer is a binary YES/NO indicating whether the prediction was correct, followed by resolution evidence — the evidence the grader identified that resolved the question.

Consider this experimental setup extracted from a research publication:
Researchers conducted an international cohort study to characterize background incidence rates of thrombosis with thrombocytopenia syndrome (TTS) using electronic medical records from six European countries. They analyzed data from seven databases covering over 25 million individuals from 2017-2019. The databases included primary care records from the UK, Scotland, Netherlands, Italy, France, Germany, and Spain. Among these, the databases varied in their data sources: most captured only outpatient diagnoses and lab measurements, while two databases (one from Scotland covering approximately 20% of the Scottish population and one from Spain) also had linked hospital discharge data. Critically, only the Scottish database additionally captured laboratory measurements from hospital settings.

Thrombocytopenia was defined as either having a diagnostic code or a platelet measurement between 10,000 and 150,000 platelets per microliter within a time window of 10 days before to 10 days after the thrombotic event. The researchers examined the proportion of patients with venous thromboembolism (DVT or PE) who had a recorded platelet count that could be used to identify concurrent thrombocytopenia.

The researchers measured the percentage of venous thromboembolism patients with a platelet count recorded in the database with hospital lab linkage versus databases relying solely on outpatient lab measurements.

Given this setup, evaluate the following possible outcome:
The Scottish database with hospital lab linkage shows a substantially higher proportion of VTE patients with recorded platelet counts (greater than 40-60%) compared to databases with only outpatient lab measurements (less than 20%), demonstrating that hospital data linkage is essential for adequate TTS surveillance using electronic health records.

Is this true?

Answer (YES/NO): YES